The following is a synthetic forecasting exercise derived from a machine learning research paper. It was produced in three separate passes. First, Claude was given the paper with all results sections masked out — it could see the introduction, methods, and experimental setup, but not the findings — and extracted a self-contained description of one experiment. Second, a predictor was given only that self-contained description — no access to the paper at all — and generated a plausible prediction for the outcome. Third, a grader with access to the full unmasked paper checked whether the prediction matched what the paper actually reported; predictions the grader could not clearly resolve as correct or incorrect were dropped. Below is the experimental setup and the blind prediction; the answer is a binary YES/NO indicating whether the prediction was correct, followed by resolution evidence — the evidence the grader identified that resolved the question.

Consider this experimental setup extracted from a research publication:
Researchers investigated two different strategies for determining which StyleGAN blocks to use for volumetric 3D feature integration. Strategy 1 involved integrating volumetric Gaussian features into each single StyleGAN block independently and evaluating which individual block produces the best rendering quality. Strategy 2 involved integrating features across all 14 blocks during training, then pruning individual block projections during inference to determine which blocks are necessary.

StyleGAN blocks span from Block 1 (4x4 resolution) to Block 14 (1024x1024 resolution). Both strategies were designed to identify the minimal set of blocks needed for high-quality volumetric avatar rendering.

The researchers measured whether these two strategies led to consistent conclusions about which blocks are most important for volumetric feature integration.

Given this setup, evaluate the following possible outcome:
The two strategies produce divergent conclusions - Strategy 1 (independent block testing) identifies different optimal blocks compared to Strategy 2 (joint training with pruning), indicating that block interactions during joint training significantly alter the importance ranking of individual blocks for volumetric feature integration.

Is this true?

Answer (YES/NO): NO